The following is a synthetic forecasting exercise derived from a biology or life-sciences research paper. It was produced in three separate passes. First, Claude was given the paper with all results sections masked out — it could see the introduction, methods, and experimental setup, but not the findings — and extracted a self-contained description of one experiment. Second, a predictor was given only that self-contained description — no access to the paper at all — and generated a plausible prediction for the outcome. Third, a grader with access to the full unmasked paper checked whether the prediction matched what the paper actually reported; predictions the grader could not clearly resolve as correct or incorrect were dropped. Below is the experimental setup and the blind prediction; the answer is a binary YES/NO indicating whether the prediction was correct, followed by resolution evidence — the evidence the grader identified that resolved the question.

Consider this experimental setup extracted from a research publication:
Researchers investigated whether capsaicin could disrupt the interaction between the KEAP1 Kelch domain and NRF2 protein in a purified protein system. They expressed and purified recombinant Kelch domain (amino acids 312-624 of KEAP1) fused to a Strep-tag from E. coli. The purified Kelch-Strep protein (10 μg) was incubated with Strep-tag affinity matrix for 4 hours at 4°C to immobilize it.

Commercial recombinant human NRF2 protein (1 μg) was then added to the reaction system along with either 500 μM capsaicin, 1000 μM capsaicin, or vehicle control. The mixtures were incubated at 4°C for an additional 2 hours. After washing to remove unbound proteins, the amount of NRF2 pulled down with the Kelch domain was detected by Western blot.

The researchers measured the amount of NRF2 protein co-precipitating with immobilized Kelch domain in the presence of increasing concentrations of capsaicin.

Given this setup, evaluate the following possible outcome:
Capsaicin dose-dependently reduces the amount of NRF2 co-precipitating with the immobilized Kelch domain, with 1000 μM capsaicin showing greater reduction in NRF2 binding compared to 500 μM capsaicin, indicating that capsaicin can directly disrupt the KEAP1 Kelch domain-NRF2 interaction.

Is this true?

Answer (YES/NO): YES